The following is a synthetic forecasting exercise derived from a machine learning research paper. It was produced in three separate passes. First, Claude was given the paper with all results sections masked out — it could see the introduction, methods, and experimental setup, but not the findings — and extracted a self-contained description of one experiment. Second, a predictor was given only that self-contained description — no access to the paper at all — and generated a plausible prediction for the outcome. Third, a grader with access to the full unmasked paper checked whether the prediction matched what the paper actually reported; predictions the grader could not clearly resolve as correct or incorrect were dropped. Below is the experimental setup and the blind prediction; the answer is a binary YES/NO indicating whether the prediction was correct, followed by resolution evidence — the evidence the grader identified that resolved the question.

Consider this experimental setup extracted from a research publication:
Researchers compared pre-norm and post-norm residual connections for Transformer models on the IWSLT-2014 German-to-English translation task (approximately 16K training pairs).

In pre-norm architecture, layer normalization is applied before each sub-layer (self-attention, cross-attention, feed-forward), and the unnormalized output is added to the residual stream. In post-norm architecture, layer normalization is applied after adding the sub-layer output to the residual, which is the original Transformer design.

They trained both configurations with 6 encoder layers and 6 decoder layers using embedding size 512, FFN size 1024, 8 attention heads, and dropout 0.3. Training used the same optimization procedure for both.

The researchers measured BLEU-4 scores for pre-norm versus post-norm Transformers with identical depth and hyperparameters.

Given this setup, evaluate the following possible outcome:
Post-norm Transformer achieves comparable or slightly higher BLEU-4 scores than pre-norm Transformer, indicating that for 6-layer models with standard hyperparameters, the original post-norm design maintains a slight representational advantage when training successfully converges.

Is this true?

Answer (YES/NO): YES